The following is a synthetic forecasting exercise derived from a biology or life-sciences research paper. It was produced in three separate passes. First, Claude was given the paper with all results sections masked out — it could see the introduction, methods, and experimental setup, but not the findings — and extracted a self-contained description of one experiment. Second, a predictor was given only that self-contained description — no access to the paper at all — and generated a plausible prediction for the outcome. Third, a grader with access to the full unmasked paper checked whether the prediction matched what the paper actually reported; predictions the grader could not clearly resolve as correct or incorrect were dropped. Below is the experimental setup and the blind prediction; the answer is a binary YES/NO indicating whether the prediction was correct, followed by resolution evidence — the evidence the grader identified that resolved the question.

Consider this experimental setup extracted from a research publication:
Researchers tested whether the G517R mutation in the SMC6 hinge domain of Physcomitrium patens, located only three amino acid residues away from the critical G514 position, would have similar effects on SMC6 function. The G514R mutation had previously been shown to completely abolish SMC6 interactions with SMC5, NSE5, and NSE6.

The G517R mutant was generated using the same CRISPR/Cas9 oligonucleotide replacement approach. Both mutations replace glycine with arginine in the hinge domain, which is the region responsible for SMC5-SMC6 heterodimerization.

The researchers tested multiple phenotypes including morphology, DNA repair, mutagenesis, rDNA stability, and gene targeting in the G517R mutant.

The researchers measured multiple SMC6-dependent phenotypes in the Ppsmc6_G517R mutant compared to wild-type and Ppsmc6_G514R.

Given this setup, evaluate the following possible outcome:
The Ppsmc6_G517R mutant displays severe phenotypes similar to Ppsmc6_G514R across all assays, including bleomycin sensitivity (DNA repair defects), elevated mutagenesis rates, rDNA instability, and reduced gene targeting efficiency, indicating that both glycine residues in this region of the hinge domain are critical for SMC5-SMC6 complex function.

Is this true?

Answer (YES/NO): NO